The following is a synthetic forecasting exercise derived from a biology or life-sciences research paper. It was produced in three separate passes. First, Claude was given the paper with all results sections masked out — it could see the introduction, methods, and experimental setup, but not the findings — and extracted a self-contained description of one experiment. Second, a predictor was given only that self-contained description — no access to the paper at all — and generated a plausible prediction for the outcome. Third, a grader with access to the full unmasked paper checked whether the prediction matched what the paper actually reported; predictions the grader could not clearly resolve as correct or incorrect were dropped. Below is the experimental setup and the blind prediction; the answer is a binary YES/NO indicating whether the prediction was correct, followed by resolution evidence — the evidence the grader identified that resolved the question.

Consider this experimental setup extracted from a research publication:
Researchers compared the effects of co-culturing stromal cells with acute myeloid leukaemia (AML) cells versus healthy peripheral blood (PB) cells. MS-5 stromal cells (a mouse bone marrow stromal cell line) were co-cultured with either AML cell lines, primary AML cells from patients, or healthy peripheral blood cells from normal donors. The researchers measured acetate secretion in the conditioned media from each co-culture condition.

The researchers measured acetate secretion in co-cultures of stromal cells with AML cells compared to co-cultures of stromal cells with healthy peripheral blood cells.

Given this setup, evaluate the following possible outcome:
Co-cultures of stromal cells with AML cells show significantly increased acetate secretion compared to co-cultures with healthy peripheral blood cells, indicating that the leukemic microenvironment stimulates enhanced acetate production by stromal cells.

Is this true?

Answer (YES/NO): YES